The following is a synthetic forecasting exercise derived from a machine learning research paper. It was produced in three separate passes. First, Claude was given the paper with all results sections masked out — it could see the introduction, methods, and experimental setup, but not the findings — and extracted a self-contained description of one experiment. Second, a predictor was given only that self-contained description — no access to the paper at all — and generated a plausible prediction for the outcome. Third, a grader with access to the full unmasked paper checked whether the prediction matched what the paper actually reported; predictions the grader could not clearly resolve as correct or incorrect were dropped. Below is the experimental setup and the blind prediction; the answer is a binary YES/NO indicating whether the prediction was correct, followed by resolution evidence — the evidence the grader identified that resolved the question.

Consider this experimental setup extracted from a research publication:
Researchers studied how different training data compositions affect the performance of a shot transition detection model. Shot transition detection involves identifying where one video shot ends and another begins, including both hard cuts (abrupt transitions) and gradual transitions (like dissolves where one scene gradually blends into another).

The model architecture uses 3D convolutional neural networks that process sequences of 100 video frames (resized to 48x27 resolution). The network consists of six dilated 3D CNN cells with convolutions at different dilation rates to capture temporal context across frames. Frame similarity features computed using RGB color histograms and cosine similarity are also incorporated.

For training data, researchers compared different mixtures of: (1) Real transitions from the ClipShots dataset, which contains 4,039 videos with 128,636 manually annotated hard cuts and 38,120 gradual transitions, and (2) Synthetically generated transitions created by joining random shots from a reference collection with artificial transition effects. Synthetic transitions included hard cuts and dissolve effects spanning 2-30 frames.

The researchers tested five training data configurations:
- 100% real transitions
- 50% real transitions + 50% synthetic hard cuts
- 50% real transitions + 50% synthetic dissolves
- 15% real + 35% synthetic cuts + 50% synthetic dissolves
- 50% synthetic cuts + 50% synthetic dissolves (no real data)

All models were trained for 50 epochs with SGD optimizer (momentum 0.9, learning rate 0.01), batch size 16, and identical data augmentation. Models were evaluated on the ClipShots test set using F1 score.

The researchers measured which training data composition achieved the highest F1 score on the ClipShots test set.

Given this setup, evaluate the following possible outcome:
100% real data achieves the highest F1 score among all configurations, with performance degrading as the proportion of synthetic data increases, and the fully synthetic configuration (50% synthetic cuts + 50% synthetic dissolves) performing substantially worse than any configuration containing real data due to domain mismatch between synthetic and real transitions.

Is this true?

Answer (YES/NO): NO